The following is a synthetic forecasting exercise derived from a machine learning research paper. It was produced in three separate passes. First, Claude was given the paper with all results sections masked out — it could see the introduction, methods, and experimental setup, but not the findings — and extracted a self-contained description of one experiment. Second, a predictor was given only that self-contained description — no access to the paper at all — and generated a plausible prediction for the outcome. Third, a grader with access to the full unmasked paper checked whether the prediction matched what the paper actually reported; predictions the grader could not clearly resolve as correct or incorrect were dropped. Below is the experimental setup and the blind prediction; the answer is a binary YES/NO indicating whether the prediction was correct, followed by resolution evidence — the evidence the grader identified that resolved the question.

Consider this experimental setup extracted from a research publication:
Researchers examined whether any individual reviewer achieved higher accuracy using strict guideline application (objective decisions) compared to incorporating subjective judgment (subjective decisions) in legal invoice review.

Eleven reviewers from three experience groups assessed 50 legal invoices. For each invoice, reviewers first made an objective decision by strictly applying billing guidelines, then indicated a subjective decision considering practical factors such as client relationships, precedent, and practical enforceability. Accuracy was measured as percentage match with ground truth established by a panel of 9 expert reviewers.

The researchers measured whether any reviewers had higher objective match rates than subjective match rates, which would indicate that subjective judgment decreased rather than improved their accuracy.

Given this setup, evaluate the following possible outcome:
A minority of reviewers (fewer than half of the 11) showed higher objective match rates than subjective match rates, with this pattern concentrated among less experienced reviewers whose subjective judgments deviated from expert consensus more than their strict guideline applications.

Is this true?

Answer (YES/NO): NO